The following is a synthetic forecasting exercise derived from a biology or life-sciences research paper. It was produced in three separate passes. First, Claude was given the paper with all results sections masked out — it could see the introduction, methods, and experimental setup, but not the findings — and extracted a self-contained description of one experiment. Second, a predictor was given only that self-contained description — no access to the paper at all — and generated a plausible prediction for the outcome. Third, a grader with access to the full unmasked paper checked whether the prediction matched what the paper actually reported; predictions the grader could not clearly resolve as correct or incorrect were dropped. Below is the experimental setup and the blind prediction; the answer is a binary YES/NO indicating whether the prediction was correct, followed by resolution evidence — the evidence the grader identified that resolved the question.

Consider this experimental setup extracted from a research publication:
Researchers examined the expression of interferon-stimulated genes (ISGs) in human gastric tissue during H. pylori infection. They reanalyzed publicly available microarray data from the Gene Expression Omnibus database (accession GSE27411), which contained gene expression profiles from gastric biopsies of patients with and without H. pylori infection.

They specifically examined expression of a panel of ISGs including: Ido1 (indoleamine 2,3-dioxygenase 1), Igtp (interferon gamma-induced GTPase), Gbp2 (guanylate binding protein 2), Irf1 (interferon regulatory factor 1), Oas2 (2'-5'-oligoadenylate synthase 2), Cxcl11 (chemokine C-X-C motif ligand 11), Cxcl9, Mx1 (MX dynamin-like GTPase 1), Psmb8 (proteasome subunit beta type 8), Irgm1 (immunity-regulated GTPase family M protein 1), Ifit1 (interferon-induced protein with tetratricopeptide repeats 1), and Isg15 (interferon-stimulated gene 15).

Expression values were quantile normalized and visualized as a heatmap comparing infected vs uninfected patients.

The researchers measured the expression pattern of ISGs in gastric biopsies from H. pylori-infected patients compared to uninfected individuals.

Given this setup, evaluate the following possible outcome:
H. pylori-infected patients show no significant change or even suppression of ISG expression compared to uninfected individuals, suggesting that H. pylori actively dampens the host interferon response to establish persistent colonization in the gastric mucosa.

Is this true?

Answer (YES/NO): NO